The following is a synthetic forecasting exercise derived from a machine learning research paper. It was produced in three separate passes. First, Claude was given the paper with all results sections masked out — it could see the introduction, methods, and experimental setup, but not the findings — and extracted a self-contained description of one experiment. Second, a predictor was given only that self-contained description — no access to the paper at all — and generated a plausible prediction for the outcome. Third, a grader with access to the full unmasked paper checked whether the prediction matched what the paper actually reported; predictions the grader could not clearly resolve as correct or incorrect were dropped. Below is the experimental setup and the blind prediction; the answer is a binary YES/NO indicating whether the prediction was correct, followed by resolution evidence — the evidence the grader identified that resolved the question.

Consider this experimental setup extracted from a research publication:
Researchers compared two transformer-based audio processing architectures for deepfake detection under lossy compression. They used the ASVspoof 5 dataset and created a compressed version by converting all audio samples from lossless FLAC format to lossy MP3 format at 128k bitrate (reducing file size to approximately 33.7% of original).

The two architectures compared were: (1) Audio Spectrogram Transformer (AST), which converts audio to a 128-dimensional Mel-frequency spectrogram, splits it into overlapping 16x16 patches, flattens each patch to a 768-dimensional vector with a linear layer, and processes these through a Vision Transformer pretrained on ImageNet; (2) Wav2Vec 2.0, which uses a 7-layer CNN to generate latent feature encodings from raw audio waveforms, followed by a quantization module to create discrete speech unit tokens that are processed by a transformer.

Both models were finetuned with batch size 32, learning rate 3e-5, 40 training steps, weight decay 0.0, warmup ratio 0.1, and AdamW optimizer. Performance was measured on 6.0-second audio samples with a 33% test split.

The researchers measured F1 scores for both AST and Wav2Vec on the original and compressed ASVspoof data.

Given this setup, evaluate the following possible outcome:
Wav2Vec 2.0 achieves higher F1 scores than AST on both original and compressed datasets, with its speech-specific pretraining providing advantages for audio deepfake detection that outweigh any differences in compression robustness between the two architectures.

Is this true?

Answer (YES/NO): YES